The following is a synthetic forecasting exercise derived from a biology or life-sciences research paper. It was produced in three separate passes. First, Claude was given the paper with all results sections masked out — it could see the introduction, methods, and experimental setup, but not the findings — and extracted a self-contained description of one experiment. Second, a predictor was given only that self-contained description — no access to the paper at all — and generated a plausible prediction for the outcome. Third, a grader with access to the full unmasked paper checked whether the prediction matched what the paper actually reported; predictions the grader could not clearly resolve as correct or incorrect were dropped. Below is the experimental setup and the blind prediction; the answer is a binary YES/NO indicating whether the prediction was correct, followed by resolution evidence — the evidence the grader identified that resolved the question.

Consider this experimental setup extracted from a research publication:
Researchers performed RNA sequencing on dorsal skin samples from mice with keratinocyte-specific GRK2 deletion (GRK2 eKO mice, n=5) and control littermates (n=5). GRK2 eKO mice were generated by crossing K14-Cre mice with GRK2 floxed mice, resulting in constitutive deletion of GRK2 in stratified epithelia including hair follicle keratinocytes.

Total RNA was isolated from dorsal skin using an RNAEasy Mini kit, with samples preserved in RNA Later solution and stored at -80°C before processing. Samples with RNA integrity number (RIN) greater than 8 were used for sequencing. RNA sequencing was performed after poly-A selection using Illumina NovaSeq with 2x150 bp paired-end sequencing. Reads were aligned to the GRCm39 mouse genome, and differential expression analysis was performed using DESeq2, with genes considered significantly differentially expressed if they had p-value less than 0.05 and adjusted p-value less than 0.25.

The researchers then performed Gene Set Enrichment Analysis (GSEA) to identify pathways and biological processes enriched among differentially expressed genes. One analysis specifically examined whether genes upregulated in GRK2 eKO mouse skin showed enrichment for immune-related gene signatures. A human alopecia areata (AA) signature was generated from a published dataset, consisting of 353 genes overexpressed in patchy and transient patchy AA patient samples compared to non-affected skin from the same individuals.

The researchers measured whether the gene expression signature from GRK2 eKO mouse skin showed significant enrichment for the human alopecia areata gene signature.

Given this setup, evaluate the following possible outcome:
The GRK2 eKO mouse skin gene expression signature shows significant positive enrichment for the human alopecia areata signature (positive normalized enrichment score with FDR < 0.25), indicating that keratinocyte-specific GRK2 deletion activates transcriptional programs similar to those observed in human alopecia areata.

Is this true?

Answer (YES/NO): YES